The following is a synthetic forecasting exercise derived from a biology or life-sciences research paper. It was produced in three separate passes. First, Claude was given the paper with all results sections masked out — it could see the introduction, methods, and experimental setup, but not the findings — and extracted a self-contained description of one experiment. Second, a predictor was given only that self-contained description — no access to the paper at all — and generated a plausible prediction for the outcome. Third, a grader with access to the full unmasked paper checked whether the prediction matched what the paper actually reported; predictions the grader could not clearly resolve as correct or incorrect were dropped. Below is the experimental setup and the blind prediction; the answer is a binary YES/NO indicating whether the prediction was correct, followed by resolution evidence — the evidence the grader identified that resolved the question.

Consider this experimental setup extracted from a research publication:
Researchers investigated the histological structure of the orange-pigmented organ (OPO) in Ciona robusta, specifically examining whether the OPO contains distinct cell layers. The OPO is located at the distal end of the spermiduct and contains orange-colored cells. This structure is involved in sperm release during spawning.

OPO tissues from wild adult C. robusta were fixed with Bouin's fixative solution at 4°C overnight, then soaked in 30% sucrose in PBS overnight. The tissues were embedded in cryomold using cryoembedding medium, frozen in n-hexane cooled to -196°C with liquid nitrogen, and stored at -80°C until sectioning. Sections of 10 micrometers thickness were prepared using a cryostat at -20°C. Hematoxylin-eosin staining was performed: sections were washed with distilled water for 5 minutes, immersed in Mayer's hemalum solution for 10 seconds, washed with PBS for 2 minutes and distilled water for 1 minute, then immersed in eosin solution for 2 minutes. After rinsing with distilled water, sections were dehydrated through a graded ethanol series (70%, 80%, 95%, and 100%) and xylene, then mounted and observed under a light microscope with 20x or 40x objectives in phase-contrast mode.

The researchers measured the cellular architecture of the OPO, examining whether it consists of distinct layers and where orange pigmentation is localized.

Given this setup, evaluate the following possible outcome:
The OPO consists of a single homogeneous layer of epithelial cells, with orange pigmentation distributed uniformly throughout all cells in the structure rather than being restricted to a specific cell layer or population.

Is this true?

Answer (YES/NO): NO